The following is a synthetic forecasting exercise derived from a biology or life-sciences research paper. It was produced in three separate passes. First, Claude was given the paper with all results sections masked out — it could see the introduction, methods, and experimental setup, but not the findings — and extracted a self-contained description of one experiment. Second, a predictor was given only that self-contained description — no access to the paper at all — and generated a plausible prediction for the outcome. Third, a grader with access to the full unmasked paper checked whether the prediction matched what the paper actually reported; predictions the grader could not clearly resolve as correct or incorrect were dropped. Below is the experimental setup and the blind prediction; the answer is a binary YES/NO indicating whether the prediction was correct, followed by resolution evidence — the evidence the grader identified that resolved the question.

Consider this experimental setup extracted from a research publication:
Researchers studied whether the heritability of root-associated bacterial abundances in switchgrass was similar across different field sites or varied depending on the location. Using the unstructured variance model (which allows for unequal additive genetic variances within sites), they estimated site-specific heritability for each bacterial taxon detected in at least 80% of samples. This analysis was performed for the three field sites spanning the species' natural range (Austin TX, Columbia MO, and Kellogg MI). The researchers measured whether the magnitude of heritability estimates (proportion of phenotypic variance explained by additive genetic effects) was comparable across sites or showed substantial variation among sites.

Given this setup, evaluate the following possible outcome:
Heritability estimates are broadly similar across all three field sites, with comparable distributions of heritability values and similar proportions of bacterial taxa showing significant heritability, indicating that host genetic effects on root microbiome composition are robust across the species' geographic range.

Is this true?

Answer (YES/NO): NO